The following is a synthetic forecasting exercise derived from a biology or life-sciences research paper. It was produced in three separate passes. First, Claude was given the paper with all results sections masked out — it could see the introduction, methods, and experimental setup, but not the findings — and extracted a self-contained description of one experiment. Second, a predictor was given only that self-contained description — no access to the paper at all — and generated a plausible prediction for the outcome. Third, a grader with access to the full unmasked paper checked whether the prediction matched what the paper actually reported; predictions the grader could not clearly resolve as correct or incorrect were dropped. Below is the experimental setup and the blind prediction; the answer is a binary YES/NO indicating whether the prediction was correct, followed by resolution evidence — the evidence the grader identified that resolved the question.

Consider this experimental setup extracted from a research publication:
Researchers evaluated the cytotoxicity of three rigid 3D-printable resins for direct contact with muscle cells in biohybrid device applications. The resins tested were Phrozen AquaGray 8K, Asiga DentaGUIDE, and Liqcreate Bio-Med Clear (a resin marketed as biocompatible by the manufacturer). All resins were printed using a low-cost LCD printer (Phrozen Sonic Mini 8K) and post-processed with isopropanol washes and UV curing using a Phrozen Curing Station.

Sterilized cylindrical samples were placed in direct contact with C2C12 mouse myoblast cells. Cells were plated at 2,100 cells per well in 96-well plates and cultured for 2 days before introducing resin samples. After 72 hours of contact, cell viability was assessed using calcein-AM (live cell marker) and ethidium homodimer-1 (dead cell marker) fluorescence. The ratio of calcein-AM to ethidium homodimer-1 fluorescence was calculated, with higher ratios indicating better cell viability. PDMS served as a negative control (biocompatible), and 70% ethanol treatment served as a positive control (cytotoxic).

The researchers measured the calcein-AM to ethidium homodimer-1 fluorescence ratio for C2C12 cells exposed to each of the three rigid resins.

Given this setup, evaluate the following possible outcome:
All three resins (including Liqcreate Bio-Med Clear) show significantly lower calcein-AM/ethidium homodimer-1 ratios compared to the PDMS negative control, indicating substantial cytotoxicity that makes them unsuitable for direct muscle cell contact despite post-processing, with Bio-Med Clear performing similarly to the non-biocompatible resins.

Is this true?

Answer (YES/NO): NO